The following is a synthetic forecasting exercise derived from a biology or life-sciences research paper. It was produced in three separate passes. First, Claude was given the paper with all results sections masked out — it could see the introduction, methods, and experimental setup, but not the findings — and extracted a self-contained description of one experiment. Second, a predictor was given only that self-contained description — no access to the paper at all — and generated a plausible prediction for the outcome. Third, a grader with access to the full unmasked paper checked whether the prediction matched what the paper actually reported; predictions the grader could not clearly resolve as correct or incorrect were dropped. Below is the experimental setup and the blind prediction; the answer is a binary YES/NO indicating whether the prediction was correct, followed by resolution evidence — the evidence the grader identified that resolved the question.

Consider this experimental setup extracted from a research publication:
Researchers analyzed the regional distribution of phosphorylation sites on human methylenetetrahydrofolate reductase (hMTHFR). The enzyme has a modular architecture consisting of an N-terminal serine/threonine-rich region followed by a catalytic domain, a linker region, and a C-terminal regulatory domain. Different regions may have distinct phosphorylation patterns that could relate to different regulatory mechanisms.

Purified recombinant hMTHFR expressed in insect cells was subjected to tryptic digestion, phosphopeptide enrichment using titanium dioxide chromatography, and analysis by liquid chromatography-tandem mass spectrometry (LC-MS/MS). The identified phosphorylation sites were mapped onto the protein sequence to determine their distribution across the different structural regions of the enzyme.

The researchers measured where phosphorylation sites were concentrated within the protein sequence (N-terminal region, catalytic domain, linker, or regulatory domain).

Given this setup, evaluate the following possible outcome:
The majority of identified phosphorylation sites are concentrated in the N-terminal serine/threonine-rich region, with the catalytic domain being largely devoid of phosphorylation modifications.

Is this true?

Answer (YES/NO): YES